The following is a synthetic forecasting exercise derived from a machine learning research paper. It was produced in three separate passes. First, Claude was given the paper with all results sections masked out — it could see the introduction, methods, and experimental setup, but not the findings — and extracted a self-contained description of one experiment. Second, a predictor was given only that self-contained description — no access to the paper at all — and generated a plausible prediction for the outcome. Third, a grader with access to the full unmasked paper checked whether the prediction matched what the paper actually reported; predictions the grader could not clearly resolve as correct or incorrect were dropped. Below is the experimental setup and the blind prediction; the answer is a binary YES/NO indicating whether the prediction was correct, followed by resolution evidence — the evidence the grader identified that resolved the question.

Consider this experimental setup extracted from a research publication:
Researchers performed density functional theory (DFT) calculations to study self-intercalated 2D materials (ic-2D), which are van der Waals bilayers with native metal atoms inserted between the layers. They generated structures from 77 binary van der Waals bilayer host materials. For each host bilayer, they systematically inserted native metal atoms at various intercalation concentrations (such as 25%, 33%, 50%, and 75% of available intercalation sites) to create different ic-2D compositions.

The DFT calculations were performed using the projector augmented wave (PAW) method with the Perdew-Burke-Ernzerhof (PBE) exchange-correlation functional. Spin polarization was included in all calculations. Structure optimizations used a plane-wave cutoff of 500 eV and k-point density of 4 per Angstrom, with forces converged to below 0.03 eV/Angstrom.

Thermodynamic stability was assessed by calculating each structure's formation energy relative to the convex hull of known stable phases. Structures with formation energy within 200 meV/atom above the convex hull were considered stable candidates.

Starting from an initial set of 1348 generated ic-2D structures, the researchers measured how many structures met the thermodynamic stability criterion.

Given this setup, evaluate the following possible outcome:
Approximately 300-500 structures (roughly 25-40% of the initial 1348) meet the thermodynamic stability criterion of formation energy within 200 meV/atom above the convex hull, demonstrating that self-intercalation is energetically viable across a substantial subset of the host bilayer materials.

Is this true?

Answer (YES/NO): NO